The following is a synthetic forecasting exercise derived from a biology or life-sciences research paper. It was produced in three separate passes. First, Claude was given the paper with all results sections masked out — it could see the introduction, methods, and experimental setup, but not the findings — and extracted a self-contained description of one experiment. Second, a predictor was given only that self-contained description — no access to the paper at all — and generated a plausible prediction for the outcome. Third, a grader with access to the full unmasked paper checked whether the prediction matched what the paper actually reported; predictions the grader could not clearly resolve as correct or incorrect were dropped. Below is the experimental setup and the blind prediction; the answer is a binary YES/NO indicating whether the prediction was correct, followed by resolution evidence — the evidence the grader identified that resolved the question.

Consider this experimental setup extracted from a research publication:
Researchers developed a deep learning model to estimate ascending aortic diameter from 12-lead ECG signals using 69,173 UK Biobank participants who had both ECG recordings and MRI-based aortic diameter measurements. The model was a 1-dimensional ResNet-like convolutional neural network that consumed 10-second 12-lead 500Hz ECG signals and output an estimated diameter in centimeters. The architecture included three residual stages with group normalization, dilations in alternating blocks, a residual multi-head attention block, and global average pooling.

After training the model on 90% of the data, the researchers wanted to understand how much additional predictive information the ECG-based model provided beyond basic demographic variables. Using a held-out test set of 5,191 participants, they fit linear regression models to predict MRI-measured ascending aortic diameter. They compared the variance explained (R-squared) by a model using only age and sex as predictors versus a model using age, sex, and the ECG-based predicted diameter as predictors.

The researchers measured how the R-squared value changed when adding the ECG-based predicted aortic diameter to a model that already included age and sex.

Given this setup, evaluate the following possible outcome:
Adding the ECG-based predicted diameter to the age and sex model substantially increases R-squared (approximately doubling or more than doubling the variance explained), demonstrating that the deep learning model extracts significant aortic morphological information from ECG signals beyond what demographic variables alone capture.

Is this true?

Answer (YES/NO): NO